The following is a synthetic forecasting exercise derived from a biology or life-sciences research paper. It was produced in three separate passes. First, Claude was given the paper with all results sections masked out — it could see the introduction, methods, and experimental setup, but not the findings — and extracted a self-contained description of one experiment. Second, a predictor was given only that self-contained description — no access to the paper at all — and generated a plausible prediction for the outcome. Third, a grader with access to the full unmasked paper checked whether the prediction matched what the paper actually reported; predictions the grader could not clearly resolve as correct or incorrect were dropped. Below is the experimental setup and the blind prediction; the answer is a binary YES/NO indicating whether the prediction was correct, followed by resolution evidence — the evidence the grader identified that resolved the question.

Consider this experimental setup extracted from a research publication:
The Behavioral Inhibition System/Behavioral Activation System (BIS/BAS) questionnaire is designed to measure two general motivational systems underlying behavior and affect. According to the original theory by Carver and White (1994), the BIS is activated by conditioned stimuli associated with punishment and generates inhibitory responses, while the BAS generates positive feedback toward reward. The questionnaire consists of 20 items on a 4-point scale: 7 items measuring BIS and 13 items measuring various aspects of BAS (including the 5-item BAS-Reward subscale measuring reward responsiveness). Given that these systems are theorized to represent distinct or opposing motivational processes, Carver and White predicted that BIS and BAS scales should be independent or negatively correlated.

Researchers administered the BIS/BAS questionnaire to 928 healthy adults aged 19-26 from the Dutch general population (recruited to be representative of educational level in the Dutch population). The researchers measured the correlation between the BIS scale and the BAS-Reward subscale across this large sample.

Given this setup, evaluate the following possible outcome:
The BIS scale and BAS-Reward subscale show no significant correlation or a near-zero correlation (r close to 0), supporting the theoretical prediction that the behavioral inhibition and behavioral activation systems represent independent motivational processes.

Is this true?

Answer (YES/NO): NO